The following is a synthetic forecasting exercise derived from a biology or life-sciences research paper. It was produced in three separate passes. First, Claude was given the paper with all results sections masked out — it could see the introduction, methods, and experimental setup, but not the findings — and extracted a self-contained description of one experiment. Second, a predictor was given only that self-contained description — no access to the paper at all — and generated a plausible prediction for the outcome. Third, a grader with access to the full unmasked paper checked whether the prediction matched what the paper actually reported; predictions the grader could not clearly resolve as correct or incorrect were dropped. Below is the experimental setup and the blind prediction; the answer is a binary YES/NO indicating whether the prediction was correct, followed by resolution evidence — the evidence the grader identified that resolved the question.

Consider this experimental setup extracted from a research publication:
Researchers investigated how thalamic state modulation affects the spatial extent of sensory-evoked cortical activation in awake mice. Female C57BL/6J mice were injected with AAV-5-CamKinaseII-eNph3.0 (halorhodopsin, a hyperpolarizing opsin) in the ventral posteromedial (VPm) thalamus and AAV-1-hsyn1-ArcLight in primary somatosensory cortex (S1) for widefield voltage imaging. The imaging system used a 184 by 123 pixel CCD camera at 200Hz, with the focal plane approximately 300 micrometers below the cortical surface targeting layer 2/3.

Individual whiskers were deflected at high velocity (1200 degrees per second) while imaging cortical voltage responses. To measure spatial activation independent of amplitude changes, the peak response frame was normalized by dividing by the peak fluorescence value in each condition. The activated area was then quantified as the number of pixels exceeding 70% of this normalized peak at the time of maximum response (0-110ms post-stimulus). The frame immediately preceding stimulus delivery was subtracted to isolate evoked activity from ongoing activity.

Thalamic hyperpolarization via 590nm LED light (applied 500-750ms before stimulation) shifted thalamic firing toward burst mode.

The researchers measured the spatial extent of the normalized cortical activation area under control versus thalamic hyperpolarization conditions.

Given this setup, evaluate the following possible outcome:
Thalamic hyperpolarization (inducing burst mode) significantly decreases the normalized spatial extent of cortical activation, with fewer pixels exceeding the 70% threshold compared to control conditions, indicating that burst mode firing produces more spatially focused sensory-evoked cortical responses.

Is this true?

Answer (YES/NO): YES